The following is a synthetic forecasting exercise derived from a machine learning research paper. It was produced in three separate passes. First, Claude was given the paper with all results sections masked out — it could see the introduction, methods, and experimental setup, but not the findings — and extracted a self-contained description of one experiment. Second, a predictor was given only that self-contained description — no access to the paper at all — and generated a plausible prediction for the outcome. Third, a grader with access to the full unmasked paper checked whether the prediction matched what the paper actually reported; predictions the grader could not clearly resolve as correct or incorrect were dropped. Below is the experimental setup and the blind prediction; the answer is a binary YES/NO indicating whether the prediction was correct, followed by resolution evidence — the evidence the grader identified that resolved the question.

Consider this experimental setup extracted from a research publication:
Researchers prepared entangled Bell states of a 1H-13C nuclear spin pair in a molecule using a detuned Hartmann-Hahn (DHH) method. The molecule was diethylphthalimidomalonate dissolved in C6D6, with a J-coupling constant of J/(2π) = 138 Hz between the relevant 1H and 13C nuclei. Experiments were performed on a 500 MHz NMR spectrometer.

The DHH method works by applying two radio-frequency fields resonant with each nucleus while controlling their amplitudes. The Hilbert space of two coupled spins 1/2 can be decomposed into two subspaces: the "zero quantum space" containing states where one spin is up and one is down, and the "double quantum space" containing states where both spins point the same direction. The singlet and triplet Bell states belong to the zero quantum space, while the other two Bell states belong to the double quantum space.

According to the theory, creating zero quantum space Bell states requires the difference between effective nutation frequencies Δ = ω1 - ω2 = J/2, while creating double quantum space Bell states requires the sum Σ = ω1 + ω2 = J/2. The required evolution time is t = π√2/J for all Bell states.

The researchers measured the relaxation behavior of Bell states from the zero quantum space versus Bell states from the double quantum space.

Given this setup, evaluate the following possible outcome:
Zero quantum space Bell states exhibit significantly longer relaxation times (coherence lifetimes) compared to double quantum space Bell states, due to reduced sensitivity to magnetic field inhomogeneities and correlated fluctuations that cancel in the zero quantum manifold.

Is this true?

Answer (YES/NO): NO